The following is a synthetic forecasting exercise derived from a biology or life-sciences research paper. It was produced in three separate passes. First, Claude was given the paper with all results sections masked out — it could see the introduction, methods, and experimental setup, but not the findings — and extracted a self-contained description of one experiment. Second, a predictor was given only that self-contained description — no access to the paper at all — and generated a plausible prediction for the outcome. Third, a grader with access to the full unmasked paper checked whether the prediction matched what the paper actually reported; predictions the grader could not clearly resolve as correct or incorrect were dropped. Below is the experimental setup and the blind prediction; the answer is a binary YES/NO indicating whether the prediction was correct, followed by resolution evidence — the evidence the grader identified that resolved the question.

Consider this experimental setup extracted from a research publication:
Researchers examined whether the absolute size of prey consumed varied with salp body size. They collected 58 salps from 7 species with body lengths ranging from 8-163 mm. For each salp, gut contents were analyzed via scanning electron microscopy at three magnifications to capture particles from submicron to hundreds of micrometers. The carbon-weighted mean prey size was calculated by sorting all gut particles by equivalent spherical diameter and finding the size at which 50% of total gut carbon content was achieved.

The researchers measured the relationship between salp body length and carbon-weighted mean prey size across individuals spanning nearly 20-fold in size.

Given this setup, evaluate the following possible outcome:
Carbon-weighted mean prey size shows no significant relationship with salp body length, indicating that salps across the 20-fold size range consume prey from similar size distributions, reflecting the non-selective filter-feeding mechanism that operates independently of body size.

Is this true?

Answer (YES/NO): YES